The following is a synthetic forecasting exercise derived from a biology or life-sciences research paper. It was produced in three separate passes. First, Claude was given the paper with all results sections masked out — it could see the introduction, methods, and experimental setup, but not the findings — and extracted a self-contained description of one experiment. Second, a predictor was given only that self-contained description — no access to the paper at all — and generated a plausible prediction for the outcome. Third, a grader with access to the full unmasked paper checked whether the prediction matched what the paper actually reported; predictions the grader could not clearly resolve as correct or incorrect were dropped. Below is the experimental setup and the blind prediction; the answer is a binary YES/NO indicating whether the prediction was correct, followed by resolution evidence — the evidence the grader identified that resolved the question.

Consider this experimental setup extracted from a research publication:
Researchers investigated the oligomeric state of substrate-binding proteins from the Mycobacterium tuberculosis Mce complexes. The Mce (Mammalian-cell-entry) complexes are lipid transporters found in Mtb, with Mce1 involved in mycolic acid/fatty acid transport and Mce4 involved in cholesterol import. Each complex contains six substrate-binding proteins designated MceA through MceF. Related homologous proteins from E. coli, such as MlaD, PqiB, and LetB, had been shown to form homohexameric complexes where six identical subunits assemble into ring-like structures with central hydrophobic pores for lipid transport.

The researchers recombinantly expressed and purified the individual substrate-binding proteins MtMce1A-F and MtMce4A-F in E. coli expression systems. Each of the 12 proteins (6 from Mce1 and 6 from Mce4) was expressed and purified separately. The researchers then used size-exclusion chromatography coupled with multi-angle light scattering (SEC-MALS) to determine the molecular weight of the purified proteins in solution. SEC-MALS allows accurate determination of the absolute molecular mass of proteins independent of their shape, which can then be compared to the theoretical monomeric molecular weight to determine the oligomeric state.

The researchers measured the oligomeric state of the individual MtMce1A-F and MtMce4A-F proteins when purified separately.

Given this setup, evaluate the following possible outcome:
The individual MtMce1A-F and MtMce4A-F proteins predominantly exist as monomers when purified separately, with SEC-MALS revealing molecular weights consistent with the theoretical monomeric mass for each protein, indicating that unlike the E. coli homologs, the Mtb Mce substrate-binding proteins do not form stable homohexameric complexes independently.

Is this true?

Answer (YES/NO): YES